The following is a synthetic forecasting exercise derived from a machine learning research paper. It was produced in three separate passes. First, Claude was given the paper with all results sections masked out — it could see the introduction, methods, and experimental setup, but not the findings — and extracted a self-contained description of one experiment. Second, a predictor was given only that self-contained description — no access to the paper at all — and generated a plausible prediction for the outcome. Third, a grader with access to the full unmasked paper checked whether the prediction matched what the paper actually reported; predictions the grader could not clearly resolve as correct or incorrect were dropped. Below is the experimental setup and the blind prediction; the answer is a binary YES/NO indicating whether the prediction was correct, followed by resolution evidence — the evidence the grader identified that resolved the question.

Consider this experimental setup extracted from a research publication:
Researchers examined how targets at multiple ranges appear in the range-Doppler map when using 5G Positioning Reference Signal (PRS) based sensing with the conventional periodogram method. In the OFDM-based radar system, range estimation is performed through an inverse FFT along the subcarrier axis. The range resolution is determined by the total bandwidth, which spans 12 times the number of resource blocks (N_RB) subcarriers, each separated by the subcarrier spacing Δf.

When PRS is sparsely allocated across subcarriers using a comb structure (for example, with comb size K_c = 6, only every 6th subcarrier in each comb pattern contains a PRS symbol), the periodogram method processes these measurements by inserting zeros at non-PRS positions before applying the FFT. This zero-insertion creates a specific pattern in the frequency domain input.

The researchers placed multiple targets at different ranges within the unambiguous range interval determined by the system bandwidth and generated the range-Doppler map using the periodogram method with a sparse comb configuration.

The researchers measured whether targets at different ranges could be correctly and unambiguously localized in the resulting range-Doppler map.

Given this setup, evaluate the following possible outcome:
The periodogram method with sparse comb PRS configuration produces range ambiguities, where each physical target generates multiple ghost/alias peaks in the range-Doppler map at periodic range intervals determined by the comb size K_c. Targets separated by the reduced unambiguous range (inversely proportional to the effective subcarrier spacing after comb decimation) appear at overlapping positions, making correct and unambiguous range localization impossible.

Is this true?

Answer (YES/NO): NO